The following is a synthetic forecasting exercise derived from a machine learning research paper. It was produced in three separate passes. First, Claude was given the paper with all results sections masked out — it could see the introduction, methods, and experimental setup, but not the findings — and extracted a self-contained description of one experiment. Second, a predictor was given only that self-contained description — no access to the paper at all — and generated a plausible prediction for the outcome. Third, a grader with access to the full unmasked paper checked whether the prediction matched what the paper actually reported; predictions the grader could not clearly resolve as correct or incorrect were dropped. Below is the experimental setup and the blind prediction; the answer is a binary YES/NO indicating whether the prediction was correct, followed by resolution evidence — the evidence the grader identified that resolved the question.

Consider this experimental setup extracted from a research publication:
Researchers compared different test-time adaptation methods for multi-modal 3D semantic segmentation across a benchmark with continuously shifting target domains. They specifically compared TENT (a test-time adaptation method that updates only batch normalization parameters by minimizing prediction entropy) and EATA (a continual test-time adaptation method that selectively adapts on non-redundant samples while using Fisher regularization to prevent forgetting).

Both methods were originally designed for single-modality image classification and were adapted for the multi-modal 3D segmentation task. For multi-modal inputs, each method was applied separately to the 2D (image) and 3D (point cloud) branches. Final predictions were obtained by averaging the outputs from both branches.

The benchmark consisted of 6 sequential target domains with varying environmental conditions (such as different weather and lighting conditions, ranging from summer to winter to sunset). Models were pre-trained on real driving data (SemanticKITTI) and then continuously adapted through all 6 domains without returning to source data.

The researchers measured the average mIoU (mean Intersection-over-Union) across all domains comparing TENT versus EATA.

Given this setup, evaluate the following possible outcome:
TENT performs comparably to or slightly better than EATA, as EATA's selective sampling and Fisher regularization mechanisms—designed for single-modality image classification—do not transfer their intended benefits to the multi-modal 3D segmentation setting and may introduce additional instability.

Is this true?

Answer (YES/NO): NO